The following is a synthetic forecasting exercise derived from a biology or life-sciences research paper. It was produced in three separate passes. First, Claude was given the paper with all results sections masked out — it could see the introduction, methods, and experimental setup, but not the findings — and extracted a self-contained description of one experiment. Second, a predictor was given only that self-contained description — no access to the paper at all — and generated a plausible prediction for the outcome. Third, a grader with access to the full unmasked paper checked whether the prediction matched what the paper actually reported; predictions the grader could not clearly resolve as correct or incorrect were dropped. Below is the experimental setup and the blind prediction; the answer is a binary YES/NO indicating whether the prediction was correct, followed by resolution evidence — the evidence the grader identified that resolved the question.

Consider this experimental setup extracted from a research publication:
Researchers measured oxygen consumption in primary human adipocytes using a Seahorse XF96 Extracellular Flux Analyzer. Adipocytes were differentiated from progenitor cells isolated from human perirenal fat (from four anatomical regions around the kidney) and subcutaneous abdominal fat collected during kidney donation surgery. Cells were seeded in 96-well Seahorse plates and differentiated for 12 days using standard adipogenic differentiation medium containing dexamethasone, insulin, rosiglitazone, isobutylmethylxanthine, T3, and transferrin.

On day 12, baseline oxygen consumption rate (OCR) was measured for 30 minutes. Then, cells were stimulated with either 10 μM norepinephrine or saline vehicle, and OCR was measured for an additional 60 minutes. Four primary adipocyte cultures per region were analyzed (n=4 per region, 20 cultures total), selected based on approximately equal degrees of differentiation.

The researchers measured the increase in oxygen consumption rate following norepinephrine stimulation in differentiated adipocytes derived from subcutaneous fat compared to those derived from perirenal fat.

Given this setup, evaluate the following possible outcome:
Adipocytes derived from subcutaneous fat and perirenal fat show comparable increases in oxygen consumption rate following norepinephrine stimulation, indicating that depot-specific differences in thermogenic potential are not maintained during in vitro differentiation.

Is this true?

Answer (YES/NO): NO